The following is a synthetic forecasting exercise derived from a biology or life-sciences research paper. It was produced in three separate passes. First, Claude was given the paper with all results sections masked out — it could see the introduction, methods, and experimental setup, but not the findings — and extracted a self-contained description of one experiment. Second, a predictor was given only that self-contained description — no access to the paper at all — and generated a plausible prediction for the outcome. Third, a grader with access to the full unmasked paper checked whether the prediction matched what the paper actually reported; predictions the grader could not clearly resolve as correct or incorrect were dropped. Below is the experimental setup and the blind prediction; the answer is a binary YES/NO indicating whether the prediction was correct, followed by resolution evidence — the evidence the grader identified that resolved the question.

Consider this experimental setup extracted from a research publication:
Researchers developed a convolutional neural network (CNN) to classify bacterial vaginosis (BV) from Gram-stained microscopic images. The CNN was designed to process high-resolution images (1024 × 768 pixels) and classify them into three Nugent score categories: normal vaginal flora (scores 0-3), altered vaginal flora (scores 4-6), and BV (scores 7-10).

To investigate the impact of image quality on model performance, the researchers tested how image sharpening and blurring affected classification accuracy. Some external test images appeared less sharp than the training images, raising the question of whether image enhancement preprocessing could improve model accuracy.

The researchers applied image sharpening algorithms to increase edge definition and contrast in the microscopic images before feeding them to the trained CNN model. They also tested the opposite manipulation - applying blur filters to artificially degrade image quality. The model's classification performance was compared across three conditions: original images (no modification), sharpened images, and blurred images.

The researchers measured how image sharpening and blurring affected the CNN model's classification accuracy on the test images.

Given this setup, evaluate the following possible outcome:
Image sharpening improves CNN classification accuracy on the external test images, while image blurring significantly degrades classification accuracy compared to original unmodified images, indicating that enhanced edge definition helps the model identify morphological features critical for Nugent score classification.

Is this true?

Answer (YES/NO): NO